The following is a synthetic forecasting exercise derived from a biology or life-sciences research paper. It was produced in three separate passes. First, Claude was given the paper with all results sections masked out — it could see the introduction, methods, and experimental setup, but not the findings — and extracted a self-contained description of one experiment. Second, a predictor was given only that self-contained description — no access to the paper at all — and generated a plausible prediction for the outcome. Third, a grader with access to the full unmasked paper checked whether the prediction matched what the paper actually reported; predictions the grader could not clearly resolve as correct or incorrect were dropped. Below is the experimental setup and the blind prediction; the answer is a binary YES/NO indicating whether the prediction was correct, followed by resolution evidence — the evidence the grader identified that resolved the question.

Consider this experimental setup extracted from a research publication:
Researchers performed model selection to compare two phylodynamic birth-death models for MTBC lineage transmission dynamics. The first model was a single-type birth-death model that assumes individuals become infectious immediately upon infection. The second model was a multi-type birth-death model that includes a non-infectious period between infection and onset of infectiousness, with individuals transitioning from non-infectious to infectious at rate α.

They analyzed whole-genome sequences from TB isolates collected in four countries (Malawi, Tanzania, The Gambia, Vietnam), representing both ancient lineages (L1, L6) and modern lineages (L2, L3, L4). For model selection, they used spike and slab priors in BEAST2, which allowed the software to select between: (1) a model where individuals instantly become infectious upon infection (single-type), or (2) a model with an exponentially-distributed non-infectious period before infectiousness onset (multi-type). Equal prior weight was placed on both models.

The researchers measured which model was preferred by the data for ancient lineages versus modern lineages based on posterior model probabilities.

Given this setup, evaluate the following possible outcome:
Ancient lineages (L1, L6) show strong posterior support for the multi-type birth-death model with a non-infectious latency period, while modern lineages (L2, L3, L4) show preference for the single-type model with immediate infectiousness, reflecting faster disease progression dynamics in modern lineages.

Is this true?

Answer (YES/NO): NO